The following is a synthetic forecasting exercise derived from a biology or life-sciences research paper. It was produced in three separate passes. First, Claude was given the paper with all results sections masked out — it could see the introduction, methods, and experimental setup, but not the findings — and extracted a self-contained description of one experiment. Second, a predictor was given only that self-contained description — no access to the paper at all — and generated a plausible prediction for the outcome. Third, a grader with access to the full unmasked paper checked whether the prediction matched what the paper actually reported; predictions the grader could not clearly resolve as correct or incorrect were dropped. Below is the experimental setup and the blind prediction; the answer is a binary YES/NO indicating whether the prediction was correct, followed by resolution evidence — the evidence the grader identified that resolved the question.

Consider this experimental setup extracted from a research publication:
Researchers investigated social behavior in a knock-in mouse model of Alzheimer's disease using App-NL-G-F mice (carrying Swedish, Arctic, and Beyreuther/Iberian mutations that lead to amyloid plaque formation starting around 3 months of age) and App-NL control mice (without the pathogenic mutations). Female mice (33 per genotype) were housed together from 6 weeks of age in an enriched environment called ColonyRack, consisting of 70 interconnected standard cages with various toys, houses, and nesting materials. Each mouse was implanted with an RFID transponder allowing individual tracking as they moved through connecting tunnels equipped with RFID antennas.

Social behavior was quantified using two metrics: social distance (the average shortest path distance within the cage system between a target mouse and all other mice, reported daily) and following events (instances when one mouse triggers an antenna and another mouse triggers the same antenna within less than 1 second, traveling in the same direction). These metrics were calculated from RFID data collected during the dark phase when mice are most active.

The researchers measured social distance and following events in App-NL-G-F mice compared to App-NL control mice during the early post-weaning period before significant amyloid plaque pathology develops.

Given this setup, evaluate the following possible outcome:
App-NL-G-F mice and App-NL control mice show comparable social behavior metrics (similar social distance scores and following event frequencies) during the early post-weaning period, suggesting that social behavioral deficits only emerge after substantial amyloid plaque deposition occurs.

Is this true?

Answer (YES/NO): NO